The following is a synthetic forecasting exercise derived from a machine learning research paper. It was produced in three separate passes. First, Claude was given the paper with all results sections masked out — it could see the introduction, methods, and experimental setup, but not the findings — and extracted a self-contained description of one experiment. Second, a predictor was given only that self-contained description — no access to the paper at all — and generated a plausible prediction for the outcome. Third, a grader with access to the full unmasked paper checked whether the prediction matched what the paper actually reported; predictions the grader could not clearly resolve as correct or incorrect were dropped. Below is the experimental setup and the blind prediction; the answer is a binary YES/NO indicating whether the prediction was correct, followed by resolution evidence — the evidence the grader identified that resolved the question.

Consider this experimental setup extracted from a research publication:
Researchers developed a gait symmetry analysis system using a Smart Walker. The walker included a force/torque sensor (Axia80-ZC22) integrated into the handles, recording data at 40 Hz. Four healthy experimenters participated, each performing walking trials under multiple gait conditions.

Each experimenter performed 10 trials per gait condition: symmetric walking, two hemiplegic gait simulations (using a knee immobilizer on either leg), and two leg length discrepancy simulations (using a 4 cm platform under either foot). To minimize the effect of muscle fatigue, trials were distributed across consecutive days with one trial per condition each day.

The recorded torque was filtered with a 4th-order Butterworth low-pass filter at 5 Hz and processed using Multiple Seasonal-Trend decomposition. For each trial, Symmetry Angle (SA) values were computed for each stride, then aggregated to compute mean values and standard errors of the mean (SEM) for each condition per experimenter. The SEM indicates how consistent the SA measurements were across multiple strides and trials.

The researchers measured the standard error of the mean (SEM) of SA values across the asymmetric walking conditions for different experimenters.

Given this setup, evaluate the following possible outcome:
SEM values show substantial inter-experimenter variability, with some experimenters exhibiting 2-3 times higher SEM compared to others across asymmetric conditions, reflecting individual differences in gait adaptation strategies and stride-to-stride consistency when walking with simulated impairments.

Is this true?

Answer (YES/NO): NO